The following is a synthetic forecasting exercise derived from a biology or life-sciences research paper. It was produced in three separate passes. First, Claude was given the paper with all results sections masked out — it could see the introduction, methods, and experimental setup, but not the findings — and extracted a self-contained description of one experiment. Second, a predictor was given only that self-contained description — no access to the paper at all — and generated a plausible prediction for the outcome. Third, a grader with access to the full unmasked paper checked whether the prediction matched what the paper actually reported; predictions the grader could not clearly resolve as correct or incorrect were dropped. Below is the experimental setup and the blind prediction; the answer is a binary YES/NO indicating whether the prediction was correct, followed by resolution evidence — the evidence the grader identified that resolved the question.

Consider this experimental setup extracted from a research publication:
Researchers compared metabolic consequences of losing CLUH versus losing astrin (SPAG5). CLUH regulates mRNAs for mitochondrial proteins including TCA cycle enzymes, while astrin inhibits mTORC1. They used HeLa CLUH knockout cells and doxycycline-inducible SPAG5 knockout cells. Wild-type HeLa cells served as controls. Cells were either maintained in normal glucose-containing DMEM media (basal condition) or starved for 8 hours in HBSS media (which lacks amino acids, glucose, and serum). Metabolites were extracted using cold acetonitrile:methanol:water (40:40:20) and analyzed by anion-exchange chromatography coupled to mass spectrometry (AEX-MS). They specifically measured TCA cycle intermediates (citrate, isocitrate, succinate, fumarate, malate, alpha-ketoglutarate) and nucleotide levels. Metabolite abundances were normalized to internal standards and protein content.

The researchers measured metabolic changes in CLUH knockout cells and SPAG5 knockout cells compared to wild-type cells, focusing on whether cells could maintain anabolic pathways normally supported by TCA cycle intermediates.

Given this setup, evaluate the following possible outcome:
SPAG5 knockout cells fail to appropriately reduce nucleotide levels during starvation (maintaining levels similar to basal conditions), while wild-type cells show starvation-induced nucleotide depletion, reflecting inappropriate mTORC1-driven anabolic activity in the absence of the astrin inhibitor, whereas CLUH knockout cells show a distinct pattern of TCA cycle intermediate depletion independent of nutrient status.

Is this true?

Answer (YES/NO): NO